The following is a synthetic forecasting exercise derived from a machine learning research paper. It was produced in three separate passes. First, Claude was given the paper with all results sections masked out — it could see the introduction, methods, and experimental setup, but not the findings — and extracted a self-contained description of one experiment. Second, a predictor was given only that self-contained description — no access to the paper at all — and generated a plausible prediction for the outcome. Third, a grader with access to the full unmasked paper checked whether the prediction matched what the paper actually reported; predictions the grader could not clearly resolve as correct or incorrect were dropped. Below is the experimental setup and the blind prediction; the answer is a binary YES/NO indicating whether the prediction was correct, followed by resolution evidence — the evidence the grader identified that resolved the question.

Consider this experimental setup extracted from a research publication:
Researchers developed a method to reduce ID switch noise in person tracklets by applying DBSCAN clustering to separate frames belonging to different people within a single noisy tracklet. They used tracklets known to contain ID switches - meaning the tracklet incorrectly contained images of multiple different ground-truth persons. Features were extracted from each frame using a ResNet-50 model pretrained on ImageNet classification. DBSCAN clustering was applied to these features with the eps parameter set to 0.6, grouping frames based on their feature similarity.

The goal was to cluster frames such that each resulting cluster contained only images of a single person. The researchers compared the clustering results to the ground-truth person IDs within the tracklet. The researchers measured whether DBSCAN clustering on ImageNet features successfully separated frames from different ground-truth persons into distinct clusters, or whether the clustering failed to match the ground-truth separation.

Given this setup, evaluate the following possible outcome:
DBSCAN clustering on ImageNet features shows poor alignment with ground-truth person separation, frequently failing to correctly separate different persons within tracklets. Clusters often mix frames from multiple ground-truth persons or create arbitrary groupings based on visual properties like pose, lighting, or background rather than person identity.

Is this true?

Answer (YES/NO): NO